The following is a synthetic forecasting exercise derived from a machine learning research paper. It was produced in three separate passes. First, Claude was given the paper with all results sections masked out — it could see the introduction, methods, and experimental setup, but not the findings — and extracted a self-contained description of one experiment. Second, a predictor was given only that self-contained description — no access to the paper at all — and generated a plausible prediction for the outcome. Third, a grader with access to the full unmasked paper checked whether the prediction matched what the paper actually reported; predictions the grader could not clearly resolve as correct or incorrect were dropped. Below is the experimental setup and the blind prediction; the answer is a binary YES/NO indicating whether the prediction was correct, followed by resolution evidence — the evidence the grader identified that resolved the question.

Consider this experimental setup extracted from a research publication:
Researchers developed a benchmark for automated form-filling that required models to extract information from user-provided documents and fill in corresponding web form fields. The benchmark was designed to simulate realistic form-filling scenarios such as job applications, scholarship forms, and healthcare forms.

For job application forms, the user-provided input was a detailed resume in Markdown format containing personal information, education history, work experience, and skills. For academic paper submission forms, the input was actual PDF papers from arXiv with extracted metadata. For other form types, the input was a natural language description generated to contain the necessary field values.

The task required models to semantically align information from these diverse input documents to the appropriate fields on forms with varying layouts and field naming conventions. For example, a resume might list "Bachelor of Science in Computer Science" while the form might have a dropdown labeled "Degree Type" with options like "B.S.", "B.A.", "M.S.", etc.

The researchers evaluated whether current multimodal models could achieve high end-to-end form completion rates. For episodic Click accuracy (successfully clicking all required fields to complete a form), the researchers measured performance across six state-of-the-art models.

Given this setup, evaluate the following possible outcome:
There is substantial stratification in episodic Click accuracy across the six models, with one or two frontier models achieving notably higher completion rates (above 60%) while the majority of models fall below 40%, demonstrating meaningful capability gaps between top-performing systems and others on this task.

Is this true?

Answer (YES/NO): NO